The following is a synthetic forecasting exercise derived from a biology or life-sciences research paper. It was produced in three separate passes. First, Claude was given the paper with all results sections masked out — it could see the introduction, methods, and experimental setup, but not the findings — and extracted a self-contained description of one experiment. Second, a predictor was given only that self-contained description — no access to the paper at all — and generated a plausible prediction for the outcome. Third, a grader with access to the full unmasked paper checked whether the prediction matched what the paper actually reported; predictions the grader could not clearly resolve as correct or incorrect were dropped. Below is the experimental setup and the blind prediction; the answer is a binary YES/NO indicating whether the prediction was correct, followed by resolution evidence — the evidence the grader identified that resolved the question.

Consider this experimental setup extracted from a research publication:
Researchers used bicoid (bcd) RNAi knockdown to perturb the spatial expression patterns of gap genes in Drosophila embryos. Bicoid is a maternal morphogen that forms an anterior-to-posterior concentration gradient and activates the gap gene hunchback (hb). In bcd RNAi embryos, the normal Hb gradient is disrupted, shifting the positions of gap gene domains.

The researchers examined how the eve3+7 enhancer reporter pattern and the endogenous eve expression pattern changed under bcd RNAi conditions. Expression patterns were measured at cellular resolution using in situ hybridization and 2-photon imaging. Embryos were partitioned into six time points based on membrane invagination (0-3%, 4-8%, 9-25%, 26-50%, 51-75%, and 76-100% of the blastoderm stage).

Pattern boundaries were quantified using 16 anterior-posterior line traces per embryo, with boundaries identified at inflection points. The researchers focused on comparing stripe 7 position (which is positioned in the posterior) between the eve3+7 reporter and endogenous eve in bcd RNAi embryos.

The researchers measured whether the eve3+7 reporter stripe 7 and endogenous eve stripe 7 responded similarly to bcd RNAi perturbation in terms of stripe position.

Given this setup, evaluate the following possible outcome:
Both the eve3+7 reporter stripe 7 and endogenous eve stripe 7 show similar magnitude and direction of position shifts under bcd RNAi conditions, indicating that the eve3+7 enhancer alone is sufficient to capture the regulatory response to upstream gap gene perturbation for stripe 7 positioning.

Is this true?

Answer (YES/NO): NO